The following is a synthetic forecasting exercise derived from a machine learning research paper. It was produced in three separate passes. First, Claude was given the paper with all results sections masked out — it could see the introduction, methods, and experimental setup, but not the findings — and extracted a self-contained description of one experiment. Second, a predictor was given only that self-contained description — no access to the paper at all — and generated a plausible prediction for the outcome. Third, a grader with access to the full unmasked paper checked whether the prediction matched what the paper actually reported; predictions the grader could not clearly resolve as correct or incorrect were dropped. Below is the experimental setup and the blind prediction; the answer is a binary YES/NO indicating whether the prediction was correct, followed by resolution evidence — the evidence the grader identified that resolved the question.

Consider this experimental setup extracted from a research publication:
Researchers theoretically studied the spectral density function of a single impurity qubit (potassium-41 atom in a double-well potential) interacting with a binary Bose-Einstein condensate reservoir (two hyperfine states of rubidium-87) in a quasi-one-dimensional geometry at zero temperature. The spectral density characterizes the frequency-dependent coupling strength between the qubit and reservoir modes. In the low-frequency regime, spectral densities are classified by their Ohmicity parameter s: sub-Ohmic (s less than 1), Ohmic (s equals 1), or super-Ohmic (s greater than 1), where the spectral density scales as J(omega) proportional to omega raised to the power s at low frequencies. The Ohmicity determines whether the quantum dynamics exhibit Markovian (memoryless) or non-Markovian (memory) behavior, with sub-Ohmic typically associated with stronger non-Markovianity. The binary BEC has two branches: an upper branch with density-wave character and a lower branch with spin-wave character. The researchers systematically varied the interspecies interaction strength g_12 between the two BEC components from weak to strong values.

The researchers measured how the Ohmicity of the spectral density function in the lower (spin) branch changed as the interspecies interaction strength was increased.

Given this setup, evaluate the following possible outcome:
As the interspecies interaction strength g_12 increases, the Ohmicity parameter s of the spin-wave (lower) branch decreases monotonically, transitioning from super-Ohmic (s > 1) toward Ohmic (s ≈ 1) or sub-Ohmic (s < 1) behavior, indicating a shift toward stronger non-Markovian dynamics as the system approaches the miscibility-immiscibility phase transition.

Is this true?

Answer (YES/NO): NO